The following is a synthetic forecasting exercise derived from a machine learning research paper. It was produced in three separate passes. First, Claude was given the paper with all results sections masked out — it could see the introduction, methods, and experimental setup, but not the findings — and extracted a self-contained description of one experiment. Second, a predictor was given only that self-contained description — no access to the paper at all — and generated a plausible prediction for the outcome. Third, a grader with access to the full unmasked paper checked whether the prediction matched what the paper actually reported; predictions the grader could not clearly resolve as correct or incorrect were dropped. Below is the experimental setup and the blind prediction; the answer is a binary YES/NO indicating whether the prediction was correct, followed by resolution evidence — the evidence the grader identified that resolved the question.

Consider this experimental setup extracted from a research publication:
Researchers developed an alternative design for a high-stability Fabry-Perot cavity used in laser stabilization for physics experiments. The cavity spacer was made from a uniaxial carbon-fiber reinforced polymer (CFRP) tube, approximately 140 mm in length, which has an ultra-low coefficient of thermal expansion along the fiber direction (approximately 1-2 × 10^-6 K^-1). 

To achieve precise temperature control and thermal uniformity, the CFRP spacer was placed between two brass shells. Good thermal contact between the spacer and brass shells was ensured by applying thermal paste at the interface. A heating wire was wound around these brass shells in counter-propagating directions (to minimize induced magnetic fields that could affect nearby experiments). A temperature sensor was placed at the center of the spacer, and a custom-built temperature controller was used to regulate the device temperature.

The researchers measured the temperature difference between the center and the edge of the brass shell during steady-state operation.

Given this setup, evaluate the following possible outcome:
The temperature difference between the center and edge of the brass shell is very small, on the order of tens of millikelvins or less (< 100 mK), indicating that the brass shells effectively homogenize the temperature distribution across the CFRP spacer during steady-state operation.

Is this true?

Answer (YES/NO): YES